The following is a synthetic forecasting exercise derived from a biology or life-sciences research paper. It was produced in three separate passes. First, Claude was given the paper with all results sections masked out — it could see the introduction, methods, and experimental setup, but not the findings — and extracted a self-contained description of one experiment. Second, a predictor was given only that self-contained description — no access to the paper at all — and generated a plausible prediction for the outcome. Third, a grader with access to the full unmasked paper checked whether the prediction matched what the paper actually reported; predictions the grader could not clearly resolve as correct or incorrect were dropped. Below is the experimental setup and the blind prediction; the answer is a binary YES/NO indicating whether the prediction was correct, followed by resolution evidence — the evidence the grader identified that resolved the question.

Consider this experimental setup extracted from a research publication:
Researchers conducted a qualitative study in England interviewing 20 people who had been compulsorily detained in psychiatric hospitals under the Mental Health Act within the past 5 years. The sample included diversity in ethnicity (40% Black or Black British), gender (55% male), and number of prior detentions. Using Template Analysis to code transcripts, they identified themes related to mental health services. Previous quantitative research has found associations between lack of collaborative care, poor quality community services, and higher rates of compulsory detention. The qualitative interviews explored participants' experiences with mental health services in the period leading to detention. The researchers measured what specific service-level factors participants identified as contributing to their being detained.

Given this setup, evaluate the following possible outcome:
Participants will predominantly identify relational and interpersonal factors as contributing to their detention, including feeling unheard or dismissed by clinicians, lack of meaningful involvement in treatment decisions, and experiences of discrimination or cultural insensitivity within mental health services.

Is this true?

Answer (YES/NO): NO